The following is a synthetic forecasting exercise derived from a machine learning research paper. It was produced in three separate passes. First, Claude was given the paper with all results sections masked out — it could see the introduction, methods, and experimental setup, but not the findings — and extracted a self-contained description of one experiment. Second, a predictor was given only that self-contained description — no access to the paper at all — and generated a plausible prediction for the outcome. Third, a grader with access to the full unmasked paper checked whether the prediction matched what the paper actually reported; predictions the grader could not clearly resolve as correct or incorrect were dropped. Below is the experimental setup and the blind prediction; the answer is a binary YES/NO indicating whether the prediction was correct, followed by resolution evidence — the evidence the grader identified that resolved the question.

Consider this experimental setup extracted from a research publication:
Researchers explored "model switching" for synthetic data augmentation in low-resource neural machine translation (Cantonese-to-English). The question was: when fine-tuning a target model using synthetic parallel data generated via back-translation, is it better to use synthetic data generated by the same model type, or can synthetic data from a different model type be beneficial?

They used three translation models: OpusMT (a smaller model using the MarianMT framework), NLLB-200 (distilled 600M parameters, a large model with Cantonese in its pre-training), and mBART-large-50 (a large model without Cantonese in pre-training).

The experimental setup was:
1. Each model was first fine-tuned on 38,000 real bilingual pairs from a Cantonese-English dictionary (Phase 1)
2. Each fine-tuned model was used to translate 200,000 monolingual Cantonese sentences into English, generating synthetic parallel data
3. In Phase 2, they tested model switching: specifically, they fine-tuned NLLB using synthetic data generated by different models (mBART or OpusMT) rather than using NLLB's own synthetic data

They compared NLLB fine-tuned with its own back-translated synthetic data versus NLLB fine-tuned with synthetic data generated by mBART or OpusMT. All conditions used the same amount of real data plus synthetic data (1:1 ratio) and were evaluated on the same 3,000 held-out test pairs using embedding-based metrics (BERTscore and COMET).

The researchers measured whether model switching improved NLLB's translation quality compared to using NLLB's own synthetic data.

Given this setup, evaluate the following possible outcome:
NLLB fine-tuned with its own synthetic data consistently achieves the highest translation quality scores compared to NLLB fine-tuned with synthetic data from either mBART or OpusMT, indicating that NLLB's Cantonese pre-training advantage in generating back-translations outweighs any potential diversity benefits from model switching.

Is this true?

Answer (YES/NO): NO